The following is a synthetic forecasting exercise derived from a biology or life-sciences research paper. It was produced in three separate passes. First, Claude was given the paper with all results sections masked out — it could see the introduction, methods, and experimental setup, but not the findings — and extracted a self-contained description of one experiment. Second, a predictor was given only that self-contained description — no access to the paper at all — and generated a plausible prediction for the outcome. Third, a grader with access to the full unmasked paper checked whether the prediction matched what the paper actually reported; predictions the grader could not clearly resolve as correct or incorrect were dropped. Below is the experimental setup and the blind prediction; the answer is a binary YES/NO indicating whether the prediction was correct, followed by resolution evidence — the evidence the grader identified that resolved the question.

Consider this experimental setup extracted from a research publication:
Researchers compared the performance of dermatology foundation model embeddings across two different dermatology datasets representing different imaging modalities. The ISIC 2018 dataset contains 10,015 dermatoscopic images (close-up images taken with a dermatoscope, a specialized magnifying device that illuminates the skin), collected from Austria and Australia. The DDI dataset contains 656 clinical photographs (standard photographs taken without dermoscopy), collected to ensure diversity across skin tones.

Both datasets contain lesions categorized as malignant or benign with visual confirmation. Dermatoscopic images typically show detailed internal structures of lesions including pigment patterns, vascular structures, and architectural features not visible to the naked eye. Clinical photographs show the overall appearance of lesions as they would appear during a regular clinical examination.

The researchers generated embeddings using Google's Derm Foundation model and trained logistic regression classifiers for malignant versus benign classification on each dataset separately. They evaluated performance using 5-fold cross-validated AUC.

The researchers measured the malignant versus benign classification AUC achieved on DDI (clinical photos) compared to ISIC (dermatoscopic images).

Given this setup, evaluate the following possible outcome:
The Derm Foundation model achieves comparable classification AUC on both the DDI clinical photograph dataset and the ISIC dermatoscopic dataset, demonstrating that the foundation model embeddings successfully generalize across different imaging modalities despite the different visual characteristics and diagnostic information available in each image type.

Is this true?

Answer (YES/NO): YES